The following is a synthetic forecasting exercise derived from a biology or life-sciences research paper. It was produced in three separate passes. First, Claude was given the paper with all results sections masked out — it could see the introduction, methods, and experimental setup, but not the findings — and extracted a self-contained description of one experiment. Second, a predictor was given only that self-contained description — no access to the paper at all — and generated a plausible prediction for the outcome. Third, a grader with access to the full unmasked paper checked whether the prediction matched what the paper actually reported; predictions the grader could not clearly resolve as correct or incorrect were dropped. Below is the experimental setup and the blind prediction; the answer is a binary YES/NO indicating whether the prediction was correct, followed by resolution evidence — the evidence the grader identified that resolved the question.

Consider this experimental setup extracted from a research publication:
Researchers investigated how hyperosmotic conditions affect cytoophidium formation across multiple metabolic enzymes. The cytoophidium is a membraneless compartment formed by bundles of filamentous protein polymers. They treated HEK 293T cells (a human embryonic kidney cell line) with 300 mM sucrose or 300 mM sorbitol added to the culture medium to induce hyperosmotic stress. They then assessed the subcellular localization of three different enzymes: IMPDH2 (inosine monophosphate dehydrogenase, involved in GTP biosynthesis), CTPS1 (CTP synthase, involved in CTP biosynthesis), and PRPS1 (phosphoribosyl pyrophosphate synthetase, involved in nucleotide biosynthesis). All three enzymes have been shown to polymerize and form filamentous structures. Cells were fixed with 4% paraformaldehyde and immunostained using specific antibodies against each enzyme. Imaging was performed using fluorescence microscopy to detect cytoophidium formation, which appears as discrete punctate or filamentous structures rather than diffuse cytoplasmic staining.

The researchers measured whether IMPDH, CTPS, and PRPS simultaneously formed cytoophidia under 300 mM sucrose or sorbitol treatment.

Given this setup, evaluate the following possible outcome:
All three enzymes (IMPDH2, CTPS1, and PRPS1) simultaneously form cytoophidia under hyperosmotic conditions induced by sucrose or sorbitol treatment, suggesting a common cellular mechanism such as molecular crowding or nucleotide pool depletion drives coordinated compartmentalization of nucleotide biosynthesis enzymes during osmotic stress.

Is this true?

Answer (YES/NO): YES